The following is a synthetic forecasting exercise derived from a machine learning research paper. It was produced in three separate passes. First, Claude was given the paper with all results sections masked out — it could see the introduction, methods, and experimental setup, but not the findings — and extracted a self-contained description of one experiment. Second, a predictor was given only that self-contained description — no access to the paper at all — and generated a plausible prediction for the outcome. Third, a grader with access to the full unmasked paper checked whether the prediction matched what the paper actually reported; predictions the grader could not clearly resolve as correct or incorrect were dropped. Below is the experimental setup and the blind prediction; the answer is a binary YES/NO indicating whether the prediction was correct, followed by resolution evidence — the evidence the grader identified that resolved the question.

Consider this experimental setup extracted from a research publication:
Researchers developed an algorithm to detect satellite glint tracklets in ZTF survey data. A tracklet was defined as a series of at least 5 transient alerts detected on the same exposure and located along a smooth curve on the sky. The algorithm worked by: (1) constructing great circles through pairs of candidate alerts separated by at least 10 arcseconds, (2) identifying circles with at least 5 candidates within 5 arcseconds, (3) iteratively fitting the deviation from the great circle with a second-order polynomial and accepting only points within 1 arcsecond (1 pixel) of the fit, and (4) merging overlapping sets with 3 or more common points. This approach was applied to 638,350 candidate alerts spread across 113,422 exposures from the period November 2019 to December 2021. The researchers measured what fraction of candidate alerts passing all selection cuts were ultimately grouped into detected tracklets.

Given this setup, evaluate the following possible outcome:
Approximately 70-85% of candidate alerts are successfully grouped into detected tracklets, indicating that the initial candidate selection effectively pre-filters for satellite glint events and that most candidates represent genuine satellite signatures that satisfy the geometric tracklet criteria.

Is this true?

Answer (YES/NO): NO